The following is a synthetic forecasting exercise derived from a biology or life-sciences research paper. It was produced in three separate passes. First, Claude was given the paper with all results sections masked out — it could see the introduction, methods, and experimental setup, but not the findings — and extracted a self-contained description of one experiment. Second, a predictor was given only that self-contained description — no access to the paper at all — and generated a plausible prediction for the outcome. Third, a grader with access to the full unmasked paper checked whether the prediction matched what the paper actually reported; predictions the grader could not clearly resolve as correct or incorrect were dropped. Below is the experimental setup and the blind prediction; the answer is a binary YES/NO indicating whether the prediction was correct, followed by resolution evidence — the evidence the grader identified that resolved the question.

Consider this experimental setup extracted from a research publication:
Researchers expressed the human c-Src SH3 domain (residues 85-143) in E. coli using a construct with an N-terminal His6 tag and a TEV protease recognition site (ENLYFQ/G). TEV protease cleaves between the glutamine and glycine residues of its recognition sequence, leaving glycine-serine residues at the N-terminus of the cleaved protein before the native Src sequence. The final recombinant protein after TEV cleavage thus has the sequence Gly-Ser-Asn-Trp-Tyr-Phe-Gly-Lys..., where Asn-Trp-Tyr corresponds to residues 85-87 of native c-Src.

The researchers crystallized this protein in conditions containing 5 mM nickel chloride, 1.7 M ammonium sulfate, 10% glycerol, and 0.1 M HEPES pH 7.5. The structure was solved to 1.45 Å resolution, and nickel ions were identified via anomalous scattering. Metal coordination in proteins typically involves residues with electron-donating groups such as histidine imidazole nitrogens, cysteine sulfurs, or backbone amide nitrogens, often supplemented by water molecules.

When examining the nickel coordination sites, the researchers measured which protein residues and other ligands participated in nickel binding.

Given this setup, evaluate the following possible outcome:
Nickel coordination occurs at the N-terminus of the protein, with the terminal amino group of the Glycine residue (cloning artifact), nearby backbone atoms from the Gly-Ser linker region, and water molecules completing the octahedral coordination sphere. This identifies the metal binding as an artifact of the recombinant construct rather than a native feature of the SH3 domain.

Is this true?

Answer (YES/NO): NO